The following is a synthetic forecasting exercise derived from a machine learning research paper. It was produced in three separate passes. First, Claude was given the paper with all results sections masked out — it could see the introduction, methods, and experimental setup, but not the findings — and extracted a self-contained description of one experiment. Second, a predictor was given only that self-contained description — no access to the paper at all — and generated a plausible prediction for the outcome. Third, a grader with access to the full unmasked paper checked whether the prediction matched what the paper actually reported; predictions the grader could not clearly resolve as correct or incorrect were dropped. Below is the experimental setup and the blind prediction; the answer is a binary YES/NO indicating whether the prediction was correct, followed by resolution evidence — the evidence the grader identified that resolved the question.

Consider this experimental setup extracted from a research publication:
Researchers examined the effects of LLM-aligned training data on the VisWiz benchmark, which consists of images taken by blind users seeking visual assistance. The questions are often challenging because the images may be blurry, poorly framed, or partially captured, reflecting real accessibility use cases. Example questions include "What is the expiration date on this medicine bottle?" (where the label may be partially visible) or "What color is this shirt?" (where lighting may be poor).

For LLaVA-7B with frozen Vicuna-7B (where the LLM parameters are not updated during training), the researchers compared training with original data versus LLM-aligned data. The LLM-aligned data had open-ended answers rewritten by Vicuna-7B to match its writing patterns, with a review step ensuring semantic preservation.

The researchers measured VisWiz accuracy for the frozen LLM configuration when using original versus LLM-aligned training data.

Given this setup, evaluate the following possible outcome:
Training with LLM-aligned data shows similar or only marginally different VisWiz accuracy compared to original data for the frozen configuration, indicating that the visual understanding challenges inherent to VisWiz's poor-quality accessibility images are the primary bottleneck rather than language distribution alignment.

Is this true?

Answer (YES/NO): NO